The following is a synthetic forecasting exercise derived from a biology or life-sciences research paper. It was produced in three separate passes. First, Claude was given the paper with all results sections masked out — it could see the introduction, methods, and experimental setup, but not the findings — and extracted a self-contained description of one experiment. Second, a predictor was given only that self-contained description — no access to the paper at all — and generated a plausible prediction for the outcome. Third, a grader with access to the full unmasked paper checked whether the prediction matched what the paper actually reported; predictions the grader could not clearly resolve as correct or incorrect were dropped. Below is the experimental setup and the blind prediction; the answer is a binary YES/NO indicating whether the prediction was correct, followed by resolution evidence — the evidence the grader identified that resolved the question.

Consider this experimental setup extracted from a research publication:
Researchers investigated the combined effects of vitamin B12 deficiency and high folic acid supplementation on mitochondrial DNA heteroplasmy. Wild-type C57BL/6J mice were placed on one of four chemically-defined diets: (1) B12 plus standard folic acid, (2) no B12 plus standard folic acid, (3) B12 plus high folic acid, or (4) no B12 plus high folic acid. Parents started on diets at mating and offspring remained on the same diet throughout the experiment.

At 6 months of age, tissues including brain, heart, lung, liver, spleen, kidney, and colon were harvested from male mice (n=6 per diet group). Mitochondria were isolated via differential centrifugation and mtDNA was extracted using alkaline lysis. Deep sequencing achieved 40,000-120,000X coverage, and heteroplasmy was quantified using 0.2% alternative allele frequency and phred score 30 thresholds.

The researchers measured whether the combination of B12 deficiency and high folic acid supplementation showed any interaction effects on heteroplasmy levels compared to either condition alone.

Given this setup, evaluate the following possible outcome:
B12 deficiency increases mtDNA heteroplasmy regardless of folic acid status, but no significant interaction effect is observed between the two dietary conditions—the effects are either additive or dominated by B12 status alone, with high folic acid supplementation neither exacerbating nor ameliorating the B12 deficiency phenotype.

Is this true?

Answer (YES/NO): NO